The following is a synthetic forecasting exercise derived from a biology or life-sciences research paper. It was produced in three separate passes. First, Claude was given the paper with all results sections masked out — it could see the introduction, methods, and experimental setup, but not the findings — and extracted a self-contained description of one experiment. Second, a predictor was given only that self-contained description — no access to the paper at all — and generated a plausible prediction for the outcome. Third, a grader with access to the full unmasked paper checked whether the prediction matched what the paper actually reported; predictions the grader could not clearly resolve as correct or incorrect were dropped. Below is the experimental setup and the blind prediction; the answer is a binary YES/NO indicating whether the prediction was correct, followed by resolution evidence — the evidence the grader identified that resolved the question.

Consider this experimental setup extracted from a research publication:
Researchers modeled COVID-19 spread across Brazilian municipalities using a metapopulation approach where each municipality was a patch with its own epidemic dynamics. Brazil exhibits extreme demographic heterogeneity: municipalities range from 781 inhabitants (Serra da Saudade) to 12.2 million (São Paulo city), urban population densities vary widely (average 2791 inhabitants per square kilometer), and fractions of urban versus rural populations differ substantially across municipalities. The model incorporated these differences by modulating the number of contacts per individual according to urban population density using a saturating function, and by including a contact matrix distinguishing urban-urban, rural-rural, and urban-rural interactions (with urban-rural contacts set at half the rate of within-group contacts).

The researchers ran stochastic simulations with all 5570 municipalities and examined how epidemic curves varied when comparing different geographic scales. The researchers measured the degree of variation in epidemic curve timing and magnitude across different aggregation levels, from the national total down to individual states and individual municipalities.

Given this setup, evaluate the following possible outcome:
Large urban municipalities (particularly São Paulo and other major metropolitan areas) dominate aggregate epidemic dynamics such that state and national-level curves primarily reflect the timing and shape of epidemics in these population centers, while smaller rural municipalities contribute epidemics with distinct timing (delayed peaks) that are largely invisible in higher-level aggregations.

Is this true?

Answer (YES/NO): YES